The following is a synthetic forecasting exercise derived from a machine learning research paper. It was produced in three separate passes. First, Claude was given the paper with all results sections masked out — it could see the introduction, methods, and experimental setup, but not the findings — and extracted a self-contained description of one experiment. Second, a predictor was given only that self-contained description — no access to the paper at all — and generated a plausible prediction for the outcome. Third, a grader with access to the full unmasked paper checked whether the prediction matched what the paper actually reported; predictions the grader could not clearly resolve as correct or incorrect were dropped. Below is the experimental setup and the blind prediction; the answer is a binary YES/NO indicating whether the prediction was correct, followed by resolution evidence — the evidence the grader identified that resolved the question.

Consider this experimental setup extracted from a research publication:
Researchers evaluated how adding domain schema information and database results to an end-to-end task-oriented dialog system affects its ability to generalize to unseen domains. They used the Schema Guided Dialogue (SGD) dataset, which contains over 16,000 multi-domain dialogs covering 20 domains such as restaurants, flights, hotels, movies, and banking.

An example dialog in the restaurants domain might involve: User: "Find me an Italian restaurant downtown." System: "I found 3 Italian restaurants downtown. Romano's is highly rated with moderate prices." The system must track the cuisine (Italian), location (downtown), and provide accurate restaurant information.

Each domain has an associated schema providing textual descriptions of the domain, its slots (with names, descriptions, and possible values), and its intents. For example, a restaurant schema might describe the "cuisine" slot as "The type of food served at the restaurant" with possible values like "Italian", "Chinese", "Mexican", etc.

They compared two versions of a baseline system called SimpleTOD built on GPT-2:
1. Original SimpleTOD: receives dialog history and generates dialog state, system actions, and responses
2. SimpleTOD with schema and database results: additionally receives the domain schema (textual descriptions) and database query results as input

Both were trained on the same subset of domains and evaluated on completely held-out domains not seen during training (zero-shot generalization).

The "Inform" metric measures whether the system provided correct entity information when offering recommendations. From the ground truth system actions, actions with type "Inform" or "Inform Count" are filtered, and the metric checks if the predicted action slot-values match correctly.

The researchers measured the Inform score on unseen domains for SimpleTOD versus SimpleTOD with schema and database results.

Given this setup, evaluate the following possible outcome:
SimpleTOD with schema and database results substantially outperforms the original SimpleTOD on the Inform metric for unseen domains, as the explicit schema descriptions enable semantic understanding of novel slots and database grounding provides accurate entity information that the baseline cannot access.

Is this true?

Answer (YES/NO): YES